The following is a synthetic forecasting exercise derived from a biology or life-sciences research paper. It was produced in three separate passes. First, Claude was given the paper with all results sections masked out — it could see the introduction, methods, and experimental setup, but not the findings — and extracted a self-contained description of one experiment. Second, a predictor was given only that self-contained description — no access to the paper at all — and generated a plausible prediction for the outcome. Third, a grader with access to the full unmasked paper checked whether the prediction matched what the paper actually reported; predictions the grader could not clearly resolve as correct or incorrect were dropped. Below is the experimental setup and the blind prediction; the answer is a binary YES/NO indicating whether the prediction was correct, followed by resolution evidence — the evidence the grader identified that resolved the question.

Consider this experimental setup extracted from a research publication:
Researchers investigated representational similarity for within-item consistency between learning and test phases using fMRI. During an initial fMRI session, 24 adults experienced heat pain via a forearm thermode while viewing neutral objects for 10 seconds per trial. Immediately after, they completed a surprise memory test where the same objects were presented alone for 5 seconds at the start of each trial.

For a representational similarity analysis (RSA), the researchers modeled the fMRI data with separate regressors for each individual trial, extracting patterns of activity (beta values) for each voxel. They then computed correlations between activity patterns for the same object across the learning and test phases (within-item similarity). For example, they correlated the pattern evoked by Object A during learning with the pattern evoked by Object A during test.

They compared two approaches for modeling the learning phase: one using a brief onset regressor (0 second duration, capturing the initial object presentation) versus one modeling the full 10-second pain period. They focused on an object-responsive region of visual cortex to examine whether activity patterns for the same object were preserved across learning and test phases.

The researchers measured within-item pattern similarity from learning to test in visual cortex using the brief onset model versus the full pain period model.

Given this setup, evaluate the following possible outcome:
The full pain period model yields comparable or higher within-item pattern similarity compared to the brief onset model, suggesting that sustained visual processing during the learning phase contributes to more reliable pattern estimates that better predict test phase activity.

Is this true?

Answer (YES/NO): NO